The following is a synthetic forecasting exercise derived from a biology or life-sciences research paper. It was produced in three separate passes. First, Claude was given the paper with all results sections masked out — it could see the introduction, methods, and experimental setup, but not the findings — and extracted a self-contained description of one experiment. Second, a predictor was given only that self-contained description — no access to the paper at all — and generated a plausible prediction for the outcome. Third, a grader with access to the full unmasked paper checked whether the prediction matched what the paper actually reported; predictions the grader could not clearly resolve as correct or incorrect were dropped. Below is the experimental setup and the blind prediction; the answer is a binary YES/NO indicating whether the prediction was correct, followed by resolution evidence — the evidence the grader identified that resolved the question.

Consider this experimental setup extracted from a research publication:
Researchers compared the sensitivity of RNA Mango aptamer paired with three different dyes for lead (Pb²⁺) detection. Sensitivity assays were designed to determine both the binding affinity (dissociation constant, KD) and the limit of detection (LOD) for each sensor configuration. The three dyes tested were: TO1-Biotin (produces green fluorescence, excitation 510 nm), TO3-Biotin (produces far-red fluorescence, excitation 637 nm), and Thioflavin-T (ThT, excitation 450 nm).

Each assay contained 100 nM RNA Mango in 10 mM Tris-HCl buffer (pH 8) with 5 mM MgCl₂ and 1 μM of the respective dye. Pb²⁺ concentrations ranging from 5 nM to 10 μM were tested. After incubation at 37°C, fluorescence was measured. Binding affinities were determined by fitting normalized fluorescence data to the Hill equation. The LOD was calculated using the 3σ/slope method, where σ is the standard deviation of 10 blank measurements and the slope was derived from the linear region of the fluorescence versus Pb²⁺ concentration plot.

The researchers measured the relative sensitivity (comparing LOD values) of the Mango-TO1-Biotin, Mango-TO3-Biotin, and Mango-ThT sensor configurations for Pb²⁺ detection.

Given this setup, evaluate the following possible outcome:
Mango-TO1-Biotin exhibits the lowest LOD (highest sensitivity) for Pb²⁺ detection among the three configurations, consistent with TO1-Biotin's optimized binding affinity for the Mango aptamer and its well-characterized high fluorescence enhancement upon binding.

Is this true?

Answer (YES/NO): YES